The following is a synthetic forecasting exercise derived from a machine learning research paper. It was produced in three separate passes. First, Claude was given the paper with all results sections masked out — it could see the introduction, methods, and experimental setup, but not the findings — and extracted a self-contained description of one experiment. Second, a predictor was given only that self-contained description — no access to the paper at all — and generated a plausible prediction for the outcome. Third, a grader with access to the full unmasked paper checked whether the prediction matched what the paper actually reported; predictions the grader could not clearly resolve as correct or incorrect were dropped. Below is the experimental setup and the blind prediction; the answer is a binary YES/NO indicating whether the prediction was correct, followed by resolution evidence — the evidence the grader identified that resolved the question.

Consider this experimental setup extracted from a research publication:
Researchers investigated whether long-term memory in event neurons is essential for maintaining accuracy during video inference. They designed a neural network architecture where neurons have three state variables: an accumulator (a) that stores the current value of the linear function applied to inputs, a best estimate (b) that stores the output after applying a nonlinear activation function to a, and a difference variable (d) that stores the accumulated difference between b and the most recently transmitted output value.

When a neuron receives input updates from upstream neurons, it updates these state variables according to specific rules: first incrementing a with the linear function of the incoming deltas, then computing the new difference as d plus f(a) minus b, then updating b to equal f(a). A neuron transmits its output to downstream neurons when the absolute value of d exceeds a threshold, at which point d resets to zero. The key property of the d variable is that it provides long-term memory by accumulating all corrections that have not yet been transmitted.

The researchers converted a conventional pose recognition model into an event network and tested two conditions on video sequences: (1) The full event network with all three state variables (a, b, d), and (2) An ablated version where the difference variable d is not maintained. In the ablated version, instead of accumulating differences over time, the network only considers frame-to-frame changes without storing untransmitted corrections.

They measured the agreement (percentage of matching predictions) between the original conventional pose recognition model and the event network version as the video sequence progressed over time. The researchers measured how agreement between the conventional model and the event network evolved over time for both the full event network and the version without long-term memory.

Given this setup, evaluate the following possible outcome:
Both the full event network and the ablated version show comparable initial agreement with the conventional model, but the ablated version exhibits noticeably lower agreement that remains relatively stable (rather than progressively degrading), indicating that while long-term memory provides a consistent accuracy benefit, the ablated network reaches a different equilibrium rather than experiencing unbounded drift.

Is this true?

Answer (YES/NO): NO